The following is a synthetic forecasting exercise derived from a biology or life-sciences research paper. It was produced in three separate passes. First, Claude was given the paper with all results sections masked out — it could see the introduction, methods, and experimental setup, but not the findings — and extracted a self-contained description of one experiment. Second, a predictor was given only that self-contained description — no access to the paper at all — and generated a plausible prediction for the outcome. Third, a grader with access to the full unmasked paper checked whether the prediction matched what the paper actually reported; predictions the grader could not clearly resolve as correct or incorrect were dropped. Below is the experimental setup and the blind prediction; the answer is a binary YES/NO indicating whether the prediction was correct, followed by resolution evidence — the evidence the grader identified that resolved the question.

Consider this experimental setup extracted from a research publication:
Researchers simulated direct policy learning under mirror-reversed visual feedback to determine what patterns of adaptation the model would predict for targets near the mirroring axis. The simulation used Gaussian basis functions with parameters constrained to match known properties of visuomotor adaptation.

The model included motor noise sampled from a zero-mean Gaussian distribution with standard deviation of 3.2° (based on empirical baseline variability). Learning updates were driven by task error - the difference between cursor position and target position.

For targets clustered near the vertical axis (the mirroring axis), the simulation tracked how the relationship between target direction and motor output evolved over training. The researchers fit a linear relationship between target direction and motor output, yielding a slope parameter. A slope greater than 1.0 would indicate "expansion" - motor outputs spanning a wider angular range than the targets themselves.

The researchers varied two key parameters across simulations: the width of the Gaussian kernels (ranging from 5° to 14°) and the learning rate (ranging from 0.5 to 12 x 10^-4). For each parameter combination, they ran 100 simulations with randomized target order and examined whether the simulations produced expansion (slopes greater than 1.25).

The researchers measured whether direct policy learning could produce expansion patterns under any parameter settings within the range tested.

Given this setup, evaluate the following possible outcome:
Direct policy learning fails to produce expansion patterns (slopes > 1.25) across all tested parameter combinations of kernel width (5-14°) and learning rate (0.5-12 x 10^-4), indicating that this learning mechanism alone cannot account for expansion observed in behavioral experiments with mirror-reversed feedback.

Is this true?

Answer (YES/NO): NO